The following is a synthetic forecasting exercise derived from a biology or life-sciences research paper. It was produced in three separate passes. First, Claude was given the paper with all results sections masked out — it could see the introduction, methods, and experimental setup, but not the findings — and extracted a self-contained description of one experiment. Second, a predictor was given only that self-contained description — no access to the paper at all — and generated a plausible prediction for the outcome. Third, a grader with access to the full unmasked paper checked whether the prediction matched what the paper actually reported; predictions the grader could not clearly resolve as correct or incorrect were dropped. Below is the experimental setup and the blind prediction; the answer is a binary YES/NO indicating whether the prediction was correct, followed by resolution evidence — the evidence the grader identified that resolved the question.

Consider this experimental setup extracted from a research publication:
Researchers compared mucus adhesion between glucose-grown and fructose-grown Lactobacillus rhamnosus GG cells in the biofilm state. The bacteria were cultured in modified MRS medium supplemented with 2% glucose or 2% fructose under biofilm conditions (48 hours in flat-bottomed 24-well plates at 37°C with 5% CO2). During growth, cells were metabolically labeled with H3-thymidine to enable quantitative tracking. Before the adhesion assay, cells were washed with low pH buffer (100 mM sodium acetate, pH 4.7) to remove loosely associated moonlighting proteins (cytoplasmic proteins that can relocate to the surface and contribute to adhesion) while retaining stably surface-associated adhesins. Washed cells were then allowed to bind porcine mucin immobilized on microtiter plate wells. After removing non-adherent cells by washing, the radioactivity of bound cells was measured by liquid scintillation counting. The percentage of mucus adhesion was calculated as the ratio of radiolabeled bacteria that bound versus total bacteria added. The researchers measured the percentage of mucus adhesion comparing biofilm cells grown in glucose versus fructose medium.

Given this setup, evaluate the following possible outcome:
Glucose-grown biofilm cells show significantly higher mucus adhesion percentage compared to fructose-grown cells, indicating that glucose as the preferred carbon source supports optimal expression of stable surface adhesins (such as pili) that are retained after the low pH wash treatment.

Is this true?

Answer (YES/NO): NO